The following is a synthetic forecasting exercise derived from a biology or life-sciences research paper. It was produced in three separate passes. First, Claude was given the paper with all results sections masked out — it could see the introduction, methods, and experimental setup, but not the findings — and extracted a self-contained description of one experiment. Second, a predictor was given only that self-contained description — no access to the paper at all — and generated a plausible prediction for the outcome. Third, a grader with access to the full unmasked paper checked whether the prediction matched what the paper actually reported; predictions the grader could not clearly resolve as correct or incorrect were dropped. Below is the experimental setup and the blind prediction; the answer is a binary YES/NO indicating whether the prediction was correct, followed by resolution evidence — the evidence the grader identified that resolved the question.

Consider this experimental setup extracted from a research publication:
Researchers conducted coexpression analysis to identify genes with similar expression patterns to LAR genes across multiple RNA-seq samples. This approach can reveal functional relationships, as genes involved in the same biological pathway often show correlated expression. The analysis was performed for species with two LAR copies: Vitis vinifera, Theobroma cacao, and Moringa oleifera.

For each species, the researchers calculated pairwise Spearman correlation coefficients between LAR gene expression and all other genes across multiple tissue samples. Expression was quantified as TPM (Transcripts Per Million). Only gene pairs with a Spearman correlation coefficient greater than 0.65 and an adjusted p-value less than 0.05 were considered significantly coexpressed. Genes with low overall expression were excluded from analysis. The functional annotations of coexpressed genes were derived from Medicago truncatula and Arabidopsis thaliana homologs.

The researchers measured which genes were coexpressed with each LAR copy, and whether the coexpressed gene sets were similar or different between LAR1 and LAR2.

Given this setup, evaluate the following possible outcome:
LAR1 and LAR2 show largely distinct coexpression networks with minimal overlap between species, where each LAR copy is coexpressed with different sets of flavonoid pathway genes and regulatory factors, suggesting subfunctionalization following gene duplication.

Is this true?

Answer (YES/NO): NO